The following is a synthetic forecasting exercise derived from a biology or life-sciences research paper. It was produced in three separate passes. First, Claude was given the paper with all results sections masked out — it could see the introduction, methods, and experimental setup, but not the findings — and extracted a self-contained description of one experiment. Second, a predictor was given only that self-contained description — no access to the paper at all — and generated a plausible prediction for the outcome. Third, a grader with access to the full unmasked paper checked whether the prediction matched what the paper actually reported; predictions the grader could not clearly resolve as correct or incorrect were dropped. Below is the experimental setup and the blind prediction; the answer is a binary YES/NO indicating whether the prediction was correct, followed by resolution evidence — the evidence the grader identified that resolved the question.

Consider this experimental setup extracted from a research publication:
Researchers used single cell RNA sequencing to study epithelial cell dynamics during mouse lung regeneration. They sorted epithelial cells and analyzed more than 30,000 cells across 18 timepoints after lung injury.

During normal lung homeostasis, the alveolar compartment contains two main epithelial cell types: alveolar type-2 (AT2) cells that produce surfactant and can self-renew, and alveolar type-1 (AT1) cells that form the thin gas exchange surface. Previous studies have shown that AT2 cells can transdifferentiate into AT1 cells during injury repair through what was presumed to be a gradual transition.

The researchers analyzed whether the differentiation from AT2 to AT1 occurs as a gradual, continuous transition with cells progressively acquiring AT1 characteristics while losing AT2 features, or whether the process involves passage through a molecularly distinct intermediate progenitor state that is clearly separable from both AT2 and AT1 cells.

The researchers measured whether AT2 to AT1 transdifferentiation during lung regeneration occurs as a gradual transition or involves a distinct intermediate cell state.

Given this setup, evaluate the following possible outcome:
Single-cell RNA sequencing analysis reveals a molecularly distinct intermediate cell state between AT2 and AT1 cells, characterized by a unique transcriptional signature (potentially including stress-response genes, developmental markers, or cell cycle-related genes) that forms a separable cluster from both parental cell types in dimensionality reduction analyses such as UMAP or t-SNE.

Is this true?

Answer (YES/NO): YES